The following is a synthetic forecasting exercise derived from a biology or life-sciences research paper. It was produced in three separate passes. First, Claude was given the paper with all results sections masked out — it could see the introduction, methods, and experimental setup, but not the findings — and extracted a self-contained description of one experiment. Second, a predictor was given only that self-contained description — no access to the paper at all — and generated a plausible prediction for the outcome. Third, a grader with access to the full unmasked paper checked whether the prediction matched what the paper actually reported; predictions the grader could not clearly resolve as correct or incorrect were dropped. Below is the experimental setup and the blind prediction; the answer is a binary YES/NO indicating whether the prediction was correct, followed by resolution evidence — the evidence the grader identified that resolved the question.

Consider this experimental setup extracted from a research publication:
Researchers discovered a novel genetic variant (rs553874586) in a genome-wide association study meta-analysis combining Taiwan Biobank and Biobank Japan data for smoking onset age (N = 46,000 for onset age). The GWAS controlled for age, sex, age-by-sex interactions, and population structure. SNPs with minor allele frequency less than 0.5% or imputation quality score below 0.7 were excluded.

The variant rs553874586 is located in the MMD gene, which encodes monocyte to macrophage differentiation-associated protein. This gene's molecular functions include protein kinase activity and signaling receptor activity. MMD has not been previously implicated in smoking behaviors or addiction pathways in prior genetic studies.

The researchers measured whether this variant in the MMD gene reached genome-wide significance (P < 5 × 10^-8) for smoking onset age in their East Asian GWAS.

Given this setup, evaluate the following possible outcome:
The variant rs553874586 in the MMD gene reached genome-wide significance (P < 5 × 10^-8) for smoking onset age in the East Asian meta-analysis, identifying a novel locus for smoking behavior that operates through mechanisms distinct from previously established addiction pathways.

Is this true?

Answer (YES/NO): YES